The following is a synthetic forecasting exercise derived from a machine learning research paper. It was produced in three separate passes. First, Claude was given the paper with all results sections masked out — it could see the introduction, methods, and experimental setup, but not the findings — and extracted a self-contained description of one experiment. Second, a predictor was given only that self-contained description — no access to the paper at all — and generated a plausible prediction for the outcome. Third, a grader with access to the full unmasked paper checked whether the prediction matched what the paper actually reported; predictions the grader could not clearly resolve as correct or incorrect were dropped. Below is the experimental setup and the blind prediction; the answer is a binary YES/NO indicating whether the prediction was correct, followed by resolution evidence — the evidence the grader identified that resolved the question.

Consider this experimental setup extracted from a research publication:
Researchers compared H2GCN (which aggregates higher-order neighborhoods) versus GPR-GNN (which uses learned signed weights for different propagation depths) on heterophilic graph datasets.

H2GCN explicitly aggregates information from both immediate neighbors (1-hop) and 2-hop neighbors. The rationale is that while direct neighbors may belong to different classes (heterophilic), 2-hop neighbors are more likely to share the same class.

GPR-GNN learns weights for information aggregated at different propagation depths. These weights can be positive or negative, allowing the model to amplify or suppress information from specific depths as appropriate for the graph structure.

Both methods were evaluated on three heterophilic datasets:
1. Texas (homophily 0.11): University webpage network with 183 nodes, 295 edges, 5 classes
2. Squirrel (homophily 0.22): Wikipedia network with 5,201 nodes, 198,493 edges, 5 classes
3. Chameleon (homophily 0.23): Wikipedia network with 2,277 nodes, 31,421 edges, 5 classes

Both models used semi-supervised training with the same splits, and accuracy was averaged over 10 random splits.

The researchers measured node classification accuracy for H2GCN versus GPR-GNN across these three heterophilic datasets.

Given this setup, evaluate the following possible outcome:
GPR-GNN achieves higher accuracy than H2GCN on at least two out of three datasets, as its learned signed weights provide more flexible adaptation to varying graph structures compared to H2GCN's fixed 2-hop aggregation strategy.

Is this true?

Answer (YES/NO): YES